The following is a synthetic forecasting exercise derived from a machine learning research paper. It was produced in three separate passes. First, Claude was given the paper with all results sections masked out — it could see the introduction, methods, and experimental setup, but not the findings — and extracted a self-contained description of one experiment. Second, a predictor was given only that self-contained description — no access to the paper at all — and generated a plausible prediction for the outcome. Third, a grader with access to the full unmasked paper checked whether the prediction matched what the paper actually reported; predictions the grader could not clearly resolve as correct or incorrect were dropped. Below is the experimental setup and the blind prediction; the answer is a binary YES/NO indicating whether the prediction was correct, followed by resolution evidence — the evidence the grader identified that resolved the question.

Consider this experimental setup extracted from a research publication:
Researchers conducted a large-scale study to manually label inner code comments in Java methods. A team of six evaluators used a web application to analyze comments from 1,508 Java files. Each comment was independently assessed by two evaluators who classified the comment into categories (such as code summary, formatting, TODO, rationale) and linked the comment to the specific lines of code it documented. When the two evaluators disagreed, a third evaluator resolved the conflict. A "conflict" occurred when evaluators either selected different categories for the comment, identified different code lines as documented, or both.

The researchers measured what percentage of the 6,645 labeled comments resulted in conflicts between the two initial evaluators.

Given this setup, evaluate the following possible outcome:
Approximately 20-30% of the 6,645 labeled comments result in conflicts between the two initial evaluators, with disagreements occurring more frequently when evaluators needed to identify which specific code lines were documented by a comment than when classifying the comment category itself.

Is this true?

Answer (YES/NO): NO